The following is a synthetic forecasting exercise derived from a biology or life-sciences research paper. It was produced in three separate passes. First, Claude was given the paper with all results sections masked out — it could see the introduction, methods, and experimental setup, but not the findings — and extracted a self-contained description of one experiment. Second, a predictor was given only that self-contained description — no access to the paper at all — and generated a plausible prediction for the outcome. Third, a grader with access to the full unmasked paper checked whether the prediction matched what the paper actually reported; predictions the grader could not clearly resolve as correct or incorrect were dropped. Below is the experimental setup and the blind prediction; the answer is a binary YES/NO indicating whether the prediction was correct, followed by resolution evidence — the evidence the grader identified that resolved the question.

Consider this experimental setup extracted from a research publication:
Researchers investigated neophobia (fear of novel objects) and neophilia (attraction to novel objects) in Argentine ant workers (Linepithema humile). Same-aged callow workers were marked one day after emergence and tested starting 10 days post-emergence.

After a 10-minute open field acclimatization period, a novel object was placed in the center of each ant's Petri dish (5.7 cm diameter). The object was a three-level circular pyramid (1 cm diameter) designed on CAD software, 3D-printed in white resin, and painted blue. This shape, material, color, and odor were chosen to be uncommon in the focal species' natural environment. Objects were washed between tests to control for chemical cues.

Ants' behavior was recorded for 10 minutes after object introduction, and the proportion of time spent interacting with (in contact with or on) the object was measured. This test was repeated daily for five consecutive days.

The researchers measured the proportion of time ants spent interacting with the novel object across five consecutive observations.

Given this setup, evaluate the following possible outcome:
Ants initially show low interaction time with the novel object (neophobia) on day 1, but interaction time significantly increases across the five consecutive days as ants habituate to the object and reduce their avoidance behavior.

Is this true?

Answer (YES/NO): NO